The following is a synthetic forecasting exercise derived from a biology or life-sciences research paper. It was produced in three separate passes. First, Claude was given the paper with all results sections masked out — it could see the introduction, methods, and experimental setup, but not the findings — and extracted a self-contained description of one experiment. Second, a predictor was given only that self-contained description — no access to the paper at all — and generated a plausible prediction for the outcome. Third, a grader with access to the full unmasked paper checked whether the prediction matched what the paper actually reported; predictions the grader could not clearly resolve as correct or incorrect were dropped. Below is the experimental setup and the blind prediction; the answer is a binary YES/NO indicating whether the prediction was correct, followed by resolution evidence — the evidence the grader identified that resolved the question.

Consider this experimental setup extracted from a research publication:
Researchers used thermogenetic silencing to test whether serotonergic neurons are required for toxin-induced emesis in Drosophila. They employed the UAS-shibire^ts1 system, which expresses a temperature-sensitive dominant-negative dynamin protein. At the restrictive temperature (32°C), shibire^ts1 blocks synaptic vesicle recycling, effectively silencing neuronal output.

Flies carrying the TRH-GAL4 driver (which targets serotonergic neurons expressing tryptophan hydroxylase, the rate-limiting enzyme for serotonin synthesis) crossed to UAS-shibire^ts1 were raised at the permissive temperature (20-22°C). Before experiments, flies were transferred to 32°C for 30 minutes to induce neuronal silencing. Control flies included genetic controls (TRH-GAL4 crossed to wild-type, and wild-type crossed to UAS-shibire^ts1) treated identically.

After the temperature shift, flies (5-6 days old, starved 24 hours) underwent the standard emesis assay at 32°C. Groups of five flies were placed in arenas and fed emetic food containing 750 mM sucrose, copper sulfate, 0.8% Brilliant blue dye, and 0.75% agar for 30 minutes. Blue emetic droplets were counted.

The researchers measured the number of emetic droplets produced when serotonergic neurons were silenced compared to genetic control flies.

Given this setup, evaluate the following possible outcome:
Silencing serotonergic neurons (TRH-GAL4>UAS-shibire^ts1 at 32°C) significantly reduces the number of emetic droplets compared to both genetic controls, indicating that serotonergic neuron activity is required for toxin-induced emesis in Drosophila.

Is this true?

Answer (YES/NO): YES